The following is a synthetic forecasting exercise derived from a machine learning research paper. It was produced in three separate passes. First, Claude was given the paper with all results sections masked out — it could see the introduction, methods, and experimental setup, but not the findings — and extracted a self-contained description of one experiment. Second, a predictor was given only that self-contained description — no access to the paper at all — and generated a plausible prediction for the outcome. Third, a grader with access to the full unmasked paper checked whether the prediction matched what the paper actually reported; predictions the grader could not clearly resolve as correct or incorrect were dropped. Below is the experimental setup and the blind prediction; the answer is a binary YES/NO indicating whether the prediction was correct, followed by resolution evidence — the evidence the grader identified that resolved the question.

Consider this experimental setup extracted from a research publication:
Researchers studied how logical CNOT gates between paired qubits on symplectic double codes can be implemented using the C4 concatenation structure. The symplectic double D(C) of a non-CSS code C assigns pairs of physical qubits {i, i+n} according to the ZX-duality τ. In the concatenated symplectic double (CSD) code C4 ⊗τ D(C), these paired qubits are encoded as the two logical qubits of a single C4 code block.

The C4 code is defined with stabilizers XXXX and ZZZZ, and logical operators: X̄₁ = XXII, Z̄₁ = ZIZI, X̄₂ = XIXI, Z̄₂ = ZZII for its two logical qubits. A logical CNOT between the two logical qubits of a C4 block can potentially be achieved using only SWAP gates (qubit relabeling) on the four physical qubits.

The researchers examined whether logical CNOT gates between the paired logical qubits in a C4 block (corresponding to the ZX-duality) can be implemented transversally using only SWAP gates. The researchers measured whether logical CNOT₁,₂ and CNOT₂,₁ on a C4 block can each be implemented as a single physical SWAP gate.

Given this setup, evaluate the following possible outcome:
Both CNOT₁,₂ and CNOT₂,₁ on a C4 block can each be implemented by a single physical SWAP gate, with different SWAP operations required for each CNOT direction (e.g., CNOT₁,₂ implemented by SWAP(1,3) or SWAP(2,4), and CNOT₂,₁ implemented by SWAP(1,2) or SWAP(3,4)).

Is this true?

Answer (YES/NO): YES